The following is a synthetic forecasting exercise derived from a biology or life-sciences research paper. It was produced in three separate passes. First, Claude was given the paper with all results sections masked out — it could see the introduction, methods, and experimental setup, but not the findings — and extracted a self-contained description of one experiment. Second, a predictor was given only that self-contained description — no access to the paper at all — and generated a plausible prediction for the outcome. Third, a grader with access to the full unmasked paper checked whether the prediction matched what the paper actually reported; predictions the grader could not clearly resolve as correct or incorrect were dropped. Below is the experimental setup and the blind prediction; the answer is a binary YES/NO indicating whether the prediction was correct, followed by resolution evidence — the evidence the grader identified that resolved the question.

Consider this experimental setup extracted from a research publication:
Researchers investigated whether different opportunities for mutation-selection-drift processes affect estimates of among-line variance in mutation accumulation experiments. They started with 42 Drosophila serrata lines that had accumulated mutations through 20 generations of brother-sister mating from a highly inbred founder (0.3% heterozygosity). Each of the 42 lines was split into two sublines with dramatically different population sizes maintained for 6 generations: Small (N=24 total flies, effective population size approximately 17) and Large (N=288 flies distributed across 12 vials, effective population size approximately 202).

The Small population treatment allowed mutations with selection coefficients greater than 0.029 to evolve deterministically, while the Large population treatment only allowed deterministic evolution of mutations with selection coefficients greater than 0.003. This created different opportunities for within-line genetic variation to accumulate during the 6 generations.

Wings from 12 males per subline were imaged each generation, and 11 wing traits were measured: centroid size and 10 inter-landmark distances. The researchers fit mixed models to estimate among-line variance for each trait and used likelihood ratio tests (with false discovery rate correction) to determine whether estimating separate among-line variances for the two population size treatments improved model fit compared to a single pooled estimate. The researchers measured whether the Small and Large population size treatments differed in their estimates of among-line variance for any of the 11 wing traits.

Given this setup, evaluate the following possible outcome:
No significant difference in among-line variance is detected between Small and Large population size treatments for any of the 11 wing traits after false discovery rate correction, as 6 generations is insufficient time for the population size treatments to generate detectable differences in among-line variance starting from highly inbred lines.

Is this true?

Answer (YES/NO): YES